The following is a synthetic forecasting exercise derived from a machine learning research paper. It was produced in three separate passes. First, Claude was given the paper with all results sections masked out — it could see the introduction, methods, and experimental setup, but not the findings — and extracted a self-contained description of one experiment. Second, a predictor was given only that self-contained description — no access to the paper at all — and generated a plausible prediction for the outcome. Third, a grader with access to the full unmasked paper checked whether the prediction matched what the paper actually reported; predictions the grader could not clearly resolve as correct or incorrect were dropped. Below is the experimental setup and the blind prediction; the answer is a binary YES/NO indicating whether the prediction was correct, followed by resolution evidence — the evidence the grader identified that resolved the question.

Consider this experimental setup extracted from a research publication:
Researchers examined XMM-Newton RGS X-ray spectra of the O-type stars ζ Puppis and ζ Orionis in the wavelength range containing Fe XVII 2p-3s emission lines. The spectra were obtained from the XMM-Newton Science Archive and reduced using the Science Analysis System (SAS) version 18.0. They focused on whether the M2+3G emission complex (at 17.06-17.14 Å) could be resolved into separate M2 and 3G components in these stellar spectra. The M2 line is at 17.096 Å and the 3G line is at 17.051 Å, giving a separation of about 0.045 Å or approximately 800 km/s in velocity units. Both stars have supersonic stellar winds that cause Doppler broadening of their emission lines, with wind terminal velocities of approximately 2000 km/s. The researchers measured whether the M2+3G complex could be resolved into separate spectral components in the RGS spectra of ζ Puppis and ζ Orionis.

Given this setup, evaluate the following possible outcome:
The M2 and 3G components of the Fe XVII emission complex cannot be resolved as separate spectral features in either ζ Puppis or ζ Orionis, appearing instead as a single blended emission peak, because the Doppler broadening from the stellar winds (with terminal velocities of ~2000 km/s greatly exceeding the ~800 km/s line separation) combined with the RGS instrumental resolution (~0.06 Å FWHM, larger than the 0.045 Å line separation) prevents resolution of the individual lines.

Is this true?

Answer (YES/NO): YES